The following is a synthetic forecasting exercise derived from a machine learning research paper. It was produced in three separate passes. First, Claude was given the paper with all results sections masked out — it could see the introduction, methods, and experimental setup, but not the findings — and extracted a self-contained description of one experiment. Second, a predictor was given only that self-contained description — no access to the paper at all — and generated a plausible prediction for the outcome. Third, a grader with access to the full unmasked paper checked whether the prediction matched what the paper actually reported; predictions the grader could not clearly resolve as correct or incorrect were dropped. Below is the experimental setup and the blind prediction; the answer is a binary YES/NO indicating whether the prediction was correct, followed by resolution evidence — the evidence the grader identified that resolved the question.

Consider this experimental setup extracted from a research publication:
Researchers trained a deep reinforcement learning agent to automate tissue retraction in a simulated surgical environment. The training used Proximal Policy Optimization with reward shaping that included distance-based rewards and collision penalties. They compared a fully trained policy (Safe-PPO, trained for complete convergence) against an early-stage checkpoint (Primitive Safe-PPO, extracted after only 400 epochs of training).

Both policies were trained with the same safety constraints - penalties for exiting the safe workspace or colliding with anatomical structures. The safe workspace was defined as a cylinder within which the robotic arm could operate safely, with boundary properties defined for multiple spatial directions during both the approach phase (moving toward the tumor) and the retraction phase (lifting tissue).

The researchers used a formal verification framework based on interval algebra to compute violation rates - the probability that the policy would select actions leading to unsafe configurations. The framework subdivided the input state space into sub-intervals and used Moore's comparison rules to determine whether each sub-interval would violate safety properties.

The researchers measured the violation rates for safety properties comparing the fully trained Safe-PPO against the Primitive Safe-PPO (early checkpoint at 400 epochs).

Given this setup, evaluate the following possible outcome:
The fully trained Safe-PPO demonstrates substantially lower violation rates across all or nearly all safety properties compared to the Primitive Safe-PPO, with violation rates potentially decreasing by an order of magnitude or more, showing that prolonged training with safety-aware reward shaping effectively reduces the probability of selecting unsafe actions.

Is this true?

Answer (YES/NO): NO